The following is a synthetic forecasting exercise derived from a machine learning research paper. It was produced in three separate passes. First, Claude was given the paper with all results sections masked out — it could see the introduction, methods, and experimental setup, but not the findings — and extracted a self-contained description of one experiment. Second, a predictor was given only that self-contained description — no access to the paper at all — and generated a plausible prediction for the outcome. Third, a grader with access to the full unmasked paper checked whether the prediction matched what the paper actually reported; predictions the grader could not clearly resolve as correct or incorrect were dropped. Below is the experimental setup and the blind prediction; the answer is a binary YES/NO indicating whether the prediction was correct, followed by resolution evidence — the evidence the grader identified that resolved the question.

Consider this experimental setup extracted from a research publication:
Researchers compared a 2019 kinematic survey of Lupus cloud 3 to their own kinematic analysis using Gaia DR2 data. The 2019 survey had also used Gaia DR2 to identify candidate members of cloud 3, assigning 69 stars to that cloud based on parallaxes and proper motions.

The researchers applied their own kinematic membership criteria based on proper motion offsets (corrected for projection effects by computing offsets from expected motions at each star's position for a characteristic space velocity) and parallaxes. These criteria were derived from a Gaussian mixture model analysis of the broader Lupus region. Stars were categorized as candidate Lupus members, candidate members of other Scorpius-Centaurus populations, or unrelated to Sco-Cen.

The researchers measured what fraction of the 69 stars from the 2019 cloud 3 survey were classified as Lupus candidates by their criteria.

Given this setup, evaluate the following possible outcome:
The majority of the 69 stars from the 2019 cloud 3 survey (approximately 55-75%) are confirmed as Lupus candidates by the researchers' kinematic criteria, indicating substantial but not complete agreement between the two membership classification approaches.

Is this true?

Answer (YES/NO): NO